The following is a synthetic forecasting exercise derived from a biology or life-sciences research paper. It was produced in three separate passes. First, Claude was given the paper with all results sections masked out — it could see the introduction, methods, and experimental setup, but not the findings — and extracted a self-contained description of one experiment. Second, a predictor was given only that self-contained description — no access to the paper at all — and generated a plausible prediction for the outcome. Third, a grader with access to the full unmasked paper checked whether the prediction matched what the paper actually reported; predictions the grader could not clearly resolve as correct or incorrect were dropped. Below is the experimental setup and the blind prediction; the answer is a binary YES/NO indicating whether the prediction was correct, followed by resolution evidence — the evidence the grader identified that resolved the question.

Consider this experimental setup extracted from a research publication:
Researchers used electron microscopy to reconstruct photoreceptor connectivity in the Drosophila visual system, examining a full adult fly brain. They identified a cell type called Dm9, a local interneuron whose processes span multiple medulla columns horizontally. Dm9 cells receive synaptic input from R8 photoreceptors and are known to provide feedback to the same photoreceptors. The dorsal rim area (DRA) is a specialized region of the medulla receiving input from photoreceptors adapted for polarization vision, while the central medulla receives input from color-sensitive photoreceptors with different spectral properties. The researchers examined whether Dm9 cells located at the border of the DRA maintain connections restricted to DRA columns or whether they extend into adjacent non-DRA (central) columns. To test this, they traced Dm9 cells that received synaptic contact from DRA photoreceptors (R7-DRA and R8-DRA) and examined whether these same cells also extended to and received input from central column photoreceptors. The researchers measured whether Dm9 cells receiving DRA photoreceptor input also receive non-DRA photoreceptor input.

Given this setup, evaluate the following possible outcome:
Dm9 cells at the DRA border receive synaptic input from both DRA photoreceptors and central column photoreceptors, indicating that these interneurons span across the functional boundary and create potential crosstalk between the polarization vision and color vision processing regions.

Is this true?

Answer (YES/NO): YES